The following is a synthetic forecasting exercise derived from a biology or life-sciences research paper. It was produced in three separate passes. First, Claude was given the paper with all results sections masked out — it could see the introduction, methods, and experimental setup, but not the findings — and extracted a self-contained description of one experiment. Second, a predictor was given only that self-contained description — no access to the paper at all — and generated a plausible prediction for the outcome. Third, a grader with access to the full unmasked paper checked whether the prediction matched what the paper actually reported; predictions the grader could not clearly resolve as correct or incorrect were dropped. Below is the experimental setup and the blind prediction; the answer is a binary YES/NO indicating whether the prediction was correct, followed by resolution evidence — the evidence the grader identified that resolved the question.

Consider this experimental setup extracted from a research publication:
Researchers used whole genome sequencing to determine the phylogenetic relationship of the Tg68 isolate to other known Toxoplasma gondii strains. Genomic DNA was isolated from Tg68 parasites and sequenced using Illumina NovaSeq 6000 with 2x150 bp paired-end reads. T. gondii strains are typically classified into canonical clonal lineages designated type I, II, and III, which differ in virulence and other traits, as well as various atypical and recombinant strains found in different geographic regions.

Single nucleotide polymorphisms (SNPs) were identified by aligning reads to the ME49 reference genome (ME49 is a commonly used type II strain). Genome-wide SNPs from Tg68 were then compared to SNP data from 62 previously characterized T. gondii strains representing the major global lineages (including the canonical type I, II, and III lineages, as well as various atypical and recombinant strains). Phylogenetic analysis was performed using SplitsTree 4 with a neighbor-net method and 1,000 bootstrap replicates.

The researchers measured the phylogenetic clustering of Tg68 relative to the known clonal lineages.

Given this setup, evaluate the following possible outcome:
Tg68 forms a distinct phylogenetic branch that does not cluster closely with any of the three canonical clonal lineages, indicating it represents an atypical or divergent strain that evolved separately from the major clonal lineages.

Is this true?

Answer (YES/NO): NO